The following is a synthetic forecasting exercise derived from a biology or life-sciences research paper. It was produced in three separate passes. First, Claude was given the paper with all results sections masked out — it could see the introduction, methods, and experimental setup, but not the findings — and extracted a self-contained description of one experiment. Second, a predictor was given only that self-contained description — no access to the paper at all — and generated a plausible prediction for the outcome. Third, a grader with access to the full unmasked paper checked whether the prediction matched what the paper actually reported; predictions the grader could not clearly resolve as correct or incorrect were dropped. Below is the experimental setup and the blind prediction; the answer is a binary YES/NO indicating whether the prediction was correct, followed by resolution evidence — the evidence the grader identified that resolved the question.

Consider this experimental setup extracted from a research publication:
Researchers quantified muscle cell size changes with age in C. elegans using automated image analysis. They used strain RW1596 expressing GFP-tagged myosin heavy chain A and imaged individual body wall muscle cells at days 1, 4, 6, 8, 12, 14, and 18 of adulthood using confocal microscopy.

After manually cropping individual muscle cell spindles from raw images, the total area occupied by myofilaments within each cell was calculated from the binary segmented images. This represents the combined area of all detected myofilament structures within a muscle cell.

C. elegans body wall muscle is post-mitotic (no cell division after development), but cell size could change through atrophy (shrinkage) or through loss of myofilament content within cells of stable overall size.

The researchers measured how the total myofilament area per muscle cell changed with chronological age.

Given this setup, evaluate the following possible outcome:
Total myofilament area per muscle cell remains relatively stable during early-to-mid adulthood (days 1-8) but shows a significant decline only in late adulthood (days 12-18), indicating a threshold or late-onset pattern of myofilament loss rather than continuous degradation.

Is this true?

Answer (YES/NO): NO